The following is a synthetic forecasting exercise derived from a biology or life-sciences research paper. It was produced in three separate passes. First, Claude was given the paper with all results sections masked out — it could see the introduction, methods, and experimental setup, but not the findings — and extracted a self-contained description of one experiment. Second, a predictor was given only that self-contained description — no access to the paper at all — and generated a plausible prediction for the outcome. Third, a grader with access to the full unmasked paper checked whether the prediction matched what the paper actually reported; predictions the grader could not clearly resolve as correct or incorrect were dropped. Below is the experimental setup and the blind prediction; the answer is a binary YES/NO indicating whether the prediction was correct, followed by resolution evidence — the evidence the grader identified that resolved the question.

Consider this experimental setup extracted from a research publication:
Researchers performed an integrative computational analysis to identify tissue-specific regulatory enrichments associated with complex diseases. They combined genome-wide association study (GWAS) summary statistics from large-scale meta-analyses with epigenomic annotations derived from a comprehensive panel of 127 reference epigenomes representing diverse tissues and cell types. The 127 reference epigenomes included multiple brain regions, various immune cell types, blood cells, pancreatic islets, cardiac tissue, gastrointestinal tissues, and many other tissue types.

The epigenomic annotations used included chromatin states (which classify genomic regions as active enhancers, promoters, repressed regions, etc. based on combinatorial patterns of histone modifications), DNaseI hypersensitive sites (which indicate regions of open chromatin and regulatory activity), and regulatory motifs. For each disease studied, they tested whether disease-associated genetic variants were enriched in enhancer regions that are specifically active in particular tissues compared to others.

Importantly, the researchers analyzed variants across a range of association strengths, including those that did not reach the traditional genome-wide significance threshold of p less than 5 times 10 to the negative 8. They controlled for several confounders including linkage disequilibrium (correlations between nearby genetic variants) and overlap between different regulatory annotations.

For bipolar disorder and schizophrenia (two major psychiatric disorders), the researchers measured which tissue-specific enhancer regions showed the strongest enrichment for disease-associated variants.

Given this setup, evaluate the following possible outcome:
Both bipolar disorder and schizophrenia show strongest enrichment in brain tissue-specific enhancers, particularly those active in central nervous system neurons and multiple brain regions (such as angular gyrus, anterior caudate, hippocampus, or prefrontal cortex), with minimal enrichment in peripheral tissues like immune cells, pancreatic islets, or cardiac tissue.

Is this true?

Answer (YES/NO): NO